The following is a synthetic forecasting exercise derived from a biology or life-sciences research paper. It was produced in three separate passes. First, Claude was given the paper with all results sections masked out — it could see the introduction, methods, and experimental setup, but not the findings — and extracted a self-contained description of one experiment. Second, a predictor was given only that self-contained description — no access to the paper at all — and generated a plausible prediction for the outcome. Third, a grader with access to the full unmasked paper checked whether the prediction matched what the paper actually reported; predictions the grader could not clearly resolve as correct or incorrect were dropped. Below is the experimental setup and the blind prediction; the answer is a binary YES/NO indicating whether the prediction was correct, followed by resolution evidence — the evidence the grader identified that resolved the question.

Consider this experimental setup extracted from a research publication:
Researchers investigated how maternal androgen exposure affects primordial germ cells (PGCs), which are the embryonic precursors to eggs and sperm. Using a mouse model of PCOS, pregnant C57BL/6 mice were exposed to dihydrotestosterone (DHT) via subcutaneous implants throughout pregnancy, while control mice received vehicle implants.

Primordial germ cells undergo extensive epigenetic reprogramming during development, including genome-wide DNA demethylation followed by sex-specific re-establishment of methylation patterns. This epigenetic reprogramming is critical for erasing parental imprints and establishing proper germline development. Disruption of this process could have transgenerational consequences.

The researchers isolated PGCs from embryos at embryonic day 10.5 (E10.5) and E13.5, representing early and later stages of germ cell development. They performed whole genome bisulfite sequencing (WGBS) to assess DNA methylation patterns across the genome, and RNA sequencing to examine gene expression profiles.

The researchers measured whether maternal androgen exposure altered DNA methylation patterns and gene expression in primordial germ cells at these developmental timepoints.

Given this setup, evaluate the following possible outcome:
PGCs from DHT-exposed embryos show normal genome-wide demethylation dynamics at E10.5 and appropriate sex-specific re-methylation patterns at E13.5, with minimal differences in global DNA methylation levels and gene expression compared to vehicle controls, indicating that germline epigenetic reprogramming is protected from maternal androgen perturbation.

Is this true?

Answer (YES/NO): NO